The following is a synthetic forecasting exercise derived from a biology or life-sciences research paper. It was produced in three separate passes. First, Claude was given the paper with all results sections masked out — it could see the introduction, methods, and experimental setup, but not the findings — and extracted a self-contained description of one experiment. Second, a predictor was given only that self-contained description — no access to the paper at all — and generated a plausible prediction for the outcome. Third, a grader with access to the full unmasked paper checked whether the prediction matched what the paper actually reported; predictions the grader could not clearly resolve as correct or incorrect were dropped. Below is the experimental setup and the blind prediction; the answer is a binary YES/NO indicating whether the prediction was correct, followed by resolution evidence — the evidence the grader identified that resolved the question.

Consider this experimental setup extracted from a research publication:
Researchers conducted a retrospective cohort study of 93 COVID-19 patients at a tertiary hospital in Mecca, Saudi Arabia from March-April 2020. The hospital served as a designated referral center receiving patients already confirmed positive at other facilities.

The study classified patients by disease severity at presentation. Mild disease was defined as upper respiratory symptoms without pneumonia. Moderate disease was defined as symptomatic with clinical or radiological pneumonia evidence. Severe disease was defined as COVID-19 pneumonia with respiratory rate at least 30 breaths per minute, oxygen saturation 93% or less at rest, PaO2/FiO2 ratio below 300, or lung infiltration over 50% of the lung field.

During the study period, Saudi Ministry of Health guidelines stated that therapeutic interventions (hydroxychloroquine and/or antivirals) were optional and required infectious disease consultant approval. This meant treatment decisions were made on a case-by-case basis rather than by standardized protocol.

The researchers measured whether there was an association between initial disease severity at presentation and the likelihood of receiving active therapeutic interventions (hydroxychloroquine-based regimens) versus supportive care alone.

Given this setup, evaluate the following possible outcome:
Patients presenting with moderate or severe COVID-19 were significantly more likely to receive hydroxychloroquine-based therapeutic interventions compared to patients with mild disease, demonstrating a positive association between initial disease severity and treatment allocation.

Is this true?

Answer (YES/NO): YES